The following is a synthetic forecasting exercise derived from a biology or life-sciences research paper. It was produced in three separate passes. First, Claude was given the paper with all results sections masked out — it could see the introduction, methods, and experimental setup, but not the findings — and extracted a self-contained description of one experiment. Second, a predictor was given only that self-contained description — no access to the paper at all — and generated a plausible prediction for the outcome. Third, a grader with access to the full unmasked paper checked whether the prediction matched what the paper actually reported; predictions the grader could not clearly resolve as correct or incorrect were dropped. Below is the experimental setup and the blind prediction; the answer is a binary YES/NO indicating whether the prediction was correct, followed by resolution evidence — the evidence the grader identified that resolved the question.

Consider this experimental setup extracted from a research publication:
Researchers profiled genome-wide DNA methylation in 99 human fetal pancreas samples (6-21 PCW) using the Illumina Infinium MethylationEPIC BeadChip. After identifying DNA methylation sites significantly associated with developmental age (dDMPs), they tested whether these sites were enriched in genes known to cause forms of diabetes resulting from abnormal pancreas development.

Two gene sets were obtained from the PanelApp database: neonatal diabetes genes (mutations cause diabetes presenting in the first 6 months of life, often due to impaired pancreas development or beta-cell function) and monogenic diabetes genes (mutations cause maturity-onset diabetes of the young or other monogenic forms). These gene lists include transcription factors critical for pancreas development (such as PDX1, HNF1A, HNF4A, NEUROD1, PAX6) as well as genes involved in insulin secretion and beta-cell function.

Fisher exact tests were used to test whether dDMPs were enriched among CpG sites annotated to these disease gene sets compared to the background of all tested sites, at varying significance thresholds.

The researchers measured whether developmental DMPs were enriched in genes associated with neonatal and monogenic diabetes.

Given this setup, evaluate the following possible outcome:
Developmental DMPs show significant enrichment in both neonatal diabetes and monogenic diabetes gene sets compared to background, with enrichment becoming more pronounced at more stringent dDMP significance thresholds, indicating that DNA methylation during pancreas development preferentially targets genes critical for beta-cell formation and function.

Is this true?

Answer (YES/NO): NO